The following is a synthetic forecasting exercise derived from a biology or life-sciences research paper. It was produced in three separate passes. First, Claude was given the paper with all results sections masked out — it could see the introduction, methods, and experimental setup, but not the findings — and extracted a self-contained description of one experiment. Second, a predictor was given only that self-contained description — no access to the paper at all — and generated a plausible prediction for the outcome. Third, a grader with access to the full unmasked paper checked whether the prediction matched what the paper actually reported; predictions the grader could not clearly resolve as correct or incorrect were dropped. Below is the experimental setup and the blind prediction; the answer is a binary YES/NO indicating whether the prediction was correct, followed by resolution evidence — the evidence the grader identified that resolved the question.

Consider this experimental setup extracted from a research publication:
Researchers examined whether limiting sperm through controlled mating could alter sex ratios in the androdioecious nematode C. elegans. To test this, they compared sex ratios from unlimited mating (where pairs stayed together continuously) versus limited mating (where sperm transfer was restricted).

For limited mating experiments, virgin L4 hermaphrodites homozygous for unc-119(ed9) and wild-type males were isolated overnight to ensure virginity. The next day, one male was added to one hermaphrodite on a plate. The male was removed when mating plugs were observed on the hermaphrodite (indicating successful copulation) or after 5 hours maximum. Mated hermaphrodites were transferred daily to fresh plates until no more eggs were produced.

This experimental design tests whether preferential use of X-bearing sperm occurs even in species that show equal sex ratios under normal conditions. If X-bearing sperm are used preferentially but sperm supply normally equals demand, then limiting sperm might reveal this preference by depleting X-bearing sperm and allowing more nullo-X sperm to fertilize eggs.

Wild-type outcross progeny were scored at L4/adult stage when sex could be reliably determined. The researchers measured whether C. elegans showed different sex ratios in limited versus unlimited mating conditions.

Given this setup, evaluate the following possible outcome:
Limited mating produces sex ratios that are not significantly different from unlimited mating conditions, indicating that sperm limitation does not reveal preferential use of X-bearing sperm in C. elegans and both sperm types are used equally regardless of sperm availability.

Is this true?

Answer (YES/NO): YES